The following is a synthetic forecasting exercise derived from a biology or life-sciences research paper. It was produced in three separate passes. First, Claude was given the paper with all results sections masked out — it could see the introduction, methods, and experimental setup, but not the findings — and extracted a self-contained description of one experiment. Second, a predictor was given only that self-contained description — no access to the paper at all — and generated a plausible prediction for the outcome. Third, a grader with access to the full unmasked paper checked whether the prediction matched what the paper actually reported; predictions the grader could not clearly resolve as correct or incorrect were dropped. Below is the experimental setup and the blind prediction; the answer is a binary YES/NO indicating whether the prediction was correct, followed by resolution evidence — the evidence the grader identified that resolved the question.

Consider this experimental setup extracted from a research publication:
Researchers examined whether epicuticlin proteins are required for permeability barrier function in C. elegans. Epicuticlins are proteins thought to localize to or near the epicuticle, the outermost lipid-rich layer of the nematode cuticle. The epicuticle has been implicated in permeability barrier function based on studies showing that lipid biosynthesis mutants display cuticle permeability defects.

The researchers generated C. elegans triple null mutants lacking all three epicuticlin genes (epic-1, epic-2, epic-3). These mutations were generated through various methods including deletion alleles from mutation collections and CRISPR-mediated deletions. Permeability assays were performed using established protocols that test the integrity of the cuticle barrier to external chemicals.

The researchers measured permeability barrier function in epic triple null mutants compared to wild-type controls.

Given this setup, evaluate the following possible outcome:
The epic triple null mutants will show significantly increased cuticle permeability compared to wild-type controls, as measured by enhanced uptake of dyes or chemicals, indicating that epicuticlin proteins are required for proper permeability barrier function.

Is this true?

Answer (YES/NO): NO